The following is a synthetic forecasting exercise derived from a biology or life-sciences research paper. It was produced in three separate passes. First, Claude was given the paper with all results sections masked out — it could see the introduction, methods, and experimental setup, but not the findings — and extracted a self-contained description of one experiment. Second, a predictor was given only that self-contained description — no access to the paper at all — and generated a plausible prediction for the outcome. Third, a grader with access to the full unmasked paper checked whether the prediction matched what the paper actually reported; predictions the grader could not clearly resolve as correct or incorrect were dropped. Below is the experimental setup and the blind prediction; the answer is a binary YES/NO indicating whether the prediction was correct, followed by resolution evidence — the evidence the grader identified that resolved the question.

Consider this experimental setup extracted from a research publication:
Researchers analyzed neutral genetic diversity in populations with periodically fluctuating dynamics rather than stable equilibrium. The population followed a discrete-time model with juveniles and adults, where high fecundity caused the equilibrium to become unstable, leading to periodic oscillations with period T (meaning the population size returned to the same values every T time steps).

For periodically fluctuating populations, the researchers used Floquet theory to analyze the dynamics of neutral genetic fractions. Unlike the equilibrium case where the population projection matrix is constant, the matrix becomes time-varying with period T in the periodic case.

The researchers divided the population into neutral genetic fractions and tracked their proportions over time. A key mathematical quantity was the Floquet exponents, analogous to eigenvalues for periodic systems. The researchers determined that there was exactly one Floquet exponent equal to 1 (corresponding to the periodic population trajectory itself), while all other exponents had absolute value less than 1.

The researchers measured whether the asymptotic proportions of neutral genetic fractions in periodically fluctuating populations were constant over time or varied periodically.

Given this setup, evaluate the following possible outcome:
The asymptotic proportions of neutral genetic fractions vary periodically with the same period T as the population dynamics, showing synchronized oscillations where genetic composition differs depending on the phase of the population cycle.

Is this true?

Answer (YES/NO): NO